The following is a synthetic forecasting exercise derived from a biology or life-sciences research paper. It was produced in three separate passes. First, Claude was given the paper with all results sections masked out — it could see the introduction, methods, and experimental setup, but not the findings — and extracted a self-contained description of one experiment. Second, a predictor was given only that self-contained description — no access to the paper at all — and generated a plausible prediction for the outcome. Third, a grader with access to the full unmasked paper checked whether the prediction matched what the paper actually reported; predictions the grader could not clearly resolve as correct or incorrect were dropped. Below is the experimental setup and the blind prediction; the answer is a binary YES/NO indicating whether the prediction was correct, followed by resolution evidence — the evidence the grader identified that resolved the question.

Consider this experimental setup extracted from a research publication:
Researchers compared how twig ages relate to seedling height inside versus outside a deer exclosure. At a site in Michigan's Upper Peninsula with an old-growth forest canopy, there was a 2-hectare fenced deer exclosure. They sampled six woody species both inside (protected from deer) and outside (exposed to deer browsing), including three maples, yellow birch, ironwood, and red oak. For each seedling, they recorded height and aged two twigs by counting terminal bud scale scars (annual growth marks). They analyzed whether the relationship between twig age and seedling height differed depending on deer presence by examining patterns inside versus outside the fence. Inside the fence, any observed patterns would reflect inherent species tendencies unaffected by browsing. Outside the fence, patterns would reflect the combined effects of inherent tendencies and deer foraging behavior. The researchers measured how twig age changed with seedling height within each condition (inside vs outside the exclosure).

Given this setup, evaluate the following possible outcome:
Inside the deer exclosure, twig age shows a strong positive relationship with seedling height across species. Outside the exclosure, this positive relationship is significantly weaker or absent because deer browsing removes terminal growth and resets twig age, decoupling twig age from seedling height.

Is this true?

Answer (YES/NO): NO